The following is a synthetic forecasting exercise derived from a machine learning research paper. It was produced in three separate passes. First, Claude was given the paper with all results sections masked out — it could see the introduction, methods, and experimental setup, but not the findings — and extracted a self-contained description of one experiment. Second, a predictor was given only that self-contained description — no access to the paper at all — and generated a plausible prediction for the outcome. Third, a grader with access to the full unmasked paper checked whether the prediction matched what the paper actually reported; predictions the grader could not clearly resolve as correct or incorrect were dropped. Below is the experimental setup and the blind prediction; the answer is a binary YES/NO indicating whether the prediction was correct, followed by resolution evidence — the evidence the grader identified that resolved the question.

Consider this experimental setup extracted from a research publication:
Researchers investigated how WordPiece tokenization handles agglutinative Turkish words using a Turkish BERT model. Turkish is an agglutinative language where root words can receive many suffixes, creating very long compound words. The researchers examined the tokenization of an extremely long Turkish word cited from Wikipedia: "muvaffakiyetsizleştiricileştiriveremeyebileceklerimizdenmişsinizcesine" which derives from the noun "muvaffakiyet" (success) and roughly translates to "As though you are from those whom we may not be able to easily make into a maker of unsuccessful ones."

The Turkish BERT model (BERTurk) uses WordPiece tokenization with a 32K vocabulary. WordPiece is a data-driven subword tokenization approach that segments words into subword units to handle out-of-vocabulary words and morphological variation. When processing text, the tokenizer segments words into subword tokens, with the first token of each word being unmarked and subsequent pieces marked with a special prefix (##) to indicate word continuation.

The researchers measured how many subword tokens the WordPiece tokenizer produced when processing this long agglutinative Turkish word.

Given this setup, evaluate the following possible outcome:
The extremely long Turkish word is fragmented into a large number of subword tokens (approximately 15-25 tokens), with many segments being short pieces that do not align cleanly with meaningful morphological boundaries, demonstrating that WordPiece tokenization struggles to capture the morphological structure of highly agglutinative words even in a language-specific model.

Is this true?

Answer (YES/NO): NO